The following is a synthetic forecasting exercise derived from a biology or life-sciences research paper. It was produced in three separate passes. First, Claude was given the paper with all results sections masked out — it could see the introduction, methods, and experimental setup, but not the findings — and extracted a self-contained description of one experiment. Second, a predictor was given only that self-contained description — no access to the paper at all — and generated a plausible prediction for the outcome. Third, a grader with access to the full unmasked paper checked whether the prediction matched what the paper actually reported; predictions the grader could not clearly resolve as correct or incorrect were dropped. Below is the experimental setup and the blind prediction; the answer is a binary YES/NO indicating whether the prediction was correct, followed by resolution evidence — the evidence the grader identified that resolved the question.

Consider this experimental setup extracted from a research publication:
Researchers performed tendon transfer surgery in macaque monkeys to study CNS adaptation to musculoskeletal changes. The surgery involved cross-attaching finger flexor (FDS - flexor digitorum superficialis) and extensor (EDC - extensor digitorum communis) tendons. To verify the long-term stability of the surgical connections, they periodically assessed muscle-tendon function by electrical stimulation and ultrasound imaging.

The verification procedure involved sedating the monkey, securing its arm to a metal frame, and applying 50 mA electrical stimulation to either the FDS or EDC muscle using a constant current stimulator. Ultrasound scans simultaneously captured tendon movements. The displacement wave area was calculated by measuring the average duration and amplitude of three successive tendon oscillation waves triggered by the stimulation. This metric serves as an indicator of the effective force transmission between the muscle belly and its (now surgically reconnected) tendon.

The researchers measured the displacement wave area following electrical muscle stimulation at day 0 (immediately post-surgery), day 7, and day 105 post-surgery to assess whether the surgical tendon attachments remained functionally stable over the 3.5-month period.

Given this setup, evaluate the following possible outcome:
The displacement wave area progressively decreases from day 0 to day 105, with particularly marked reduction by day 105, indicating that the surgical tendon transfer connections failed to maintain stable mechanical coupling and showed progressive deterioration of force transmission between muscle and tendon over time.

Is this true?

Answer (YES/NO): NO